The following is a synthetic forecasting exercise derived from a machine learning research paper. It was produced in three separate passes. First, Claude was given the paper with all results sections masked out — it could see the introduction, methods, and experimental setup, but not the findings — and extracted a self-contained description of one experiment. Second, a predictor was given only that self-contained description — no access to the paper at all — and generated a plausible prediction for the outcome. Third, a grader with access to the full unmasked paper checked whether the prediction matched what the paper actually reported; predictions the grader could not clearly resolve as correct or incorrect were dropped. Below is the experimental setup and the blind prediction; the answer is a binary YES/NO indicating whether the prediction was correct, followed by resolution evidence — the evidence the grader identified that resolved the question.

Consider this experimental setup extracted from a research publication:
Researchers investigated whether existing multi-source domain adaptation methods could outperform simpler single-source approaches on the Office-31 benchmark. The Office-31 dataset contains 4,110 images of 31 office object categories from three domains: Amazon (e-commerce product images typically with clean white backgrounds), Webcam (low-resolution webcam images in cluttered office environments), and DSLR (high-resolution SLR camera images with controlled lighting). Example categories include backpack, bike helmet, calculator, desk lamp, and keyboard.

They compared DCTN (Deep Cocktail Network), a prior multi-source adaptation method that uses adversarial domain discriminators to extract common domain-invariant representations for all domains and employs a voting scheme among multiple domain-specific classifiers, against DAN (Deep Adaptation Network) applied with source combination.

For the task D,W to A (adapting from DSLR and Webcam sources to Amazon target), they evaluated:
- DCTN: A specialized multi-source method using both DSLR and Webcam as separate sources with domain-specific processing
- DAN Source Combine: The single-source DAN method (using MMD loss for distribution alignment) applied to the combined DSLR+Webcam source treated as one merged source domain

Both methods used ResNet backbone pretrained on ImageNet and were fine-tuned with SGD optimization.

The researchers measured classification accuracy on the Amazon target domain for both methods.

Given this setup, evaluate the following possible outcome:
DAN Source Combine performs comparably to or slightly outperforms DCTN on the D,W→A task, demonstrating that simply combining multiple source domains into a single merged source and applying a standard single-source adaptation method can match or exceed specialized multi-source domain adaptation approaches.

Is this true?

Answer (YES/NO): YES